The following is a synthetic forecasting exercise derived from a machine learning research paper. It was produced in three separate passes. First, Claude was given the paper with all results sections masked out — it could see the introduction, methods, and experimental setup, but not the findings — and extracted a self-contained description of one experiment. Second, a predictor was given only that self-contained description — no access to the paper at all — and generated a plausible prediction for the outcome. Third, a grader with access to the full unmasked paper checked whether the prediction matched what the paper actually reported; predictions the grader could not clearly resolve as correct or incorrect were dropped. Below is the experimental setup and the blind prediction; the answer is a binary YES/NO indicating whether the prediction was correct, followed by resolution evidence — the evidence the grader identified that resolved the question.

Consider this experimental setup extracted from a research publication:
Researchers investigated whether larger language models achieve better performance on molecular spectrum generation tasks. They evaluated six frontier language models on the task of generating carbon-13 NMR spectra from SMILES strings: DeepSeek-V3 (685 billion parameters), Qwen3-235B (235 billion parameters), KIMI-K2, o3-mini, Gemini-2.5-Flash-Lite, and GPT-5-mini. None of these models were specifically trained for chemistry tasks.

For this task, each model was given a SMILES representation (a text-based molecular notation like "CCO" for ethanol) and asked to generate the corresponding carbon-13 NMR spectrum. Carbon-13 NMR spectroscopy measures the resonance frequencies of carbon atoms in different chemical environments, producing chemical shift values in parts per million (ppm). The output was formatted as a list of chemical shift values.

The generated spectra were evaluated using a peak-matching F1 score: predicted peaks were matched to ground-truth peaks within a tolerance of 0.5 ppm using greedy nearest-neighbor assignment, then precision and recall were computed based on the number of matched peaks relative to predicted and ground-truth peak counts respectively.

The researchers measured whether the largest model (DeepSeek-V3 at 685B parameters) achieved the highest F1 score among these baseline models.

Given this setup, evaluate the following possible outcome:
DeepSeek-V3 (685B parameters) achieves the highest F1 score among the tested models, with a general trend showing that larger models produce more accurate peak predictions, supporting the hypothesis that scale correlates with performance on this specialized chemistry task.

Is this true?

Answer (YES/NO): NO